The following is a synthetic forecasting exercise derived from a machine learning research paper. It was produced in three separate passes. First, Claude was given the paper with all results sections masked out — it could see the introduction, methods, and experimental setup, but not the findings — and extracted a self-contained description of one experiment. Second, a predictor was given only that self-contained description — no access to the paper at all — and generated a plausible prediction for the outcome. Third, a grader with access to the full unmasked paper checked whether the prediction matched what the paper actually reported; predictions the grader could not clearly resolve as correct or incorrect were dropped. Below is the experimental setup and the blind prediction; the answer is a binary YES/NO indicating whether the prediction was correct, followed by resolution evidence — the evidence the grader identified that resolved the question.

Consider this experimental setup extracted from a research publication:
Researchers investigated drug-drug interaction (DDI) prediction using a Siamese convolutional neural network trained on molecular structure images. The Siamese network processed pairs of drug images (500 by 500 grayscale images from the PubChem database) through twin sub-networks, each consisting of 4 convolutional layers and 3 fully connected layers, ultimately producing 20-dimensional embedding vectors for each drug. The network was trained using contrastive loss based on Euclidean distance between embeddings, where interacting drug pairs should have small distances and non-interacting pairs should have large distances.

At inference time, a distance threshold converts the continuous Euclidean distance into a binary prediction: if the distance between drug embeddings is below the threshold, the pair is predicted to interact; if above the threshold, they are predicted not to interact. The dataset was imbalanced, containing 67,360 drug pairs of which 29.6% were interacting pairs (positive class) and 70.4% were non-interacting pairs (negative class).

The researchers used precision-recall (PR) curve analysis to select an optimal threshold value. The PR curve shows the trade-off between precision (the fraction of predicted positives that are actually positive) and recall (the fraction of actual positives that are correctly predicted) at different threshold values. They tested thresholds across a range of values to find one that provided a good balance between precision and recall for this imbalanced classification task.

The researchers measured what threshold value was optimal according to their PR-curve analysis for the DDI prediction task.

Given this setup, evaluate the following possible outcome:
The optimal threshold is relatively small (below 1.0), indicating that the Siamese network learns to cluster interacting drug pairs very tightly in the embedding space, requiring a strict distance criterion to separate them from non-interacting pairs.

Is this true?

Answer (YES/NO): YES